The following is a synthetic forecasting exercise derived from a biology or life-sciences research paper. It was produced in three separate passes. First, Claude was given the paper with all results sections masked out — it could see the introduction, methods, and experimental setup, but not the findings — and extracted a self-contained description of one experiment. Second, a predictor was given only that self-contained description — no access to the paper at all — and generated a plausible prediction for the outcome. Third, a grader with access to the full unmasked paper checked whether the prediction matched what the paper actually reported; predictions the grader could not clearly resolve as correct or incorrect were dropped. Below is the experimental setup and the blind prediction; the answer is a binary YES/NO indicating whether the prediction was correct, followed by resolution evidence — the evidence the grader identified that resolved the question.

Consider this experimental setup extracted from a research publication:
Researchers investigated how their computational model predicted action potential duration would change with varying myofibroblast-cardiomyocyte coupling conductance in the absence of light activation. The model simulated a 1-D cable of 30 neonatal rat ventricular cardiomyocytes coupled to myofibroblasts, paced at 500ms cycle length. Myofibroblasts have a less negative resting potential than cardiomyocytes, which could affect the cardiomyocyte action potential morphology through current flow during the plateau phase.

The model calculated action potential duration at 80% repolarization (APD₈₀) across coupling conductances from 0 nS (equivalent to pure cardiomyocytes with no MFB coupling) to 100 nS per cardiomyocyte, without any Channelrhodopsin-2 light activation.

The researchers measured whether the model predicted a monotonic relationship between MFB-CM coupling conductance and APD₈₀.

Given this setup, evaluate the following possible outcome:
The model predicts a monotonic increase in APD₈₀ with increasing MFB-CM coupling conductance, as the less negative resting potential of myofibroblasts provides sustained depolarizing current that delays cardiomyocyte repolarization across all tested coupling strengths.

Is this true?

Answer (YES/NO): NO